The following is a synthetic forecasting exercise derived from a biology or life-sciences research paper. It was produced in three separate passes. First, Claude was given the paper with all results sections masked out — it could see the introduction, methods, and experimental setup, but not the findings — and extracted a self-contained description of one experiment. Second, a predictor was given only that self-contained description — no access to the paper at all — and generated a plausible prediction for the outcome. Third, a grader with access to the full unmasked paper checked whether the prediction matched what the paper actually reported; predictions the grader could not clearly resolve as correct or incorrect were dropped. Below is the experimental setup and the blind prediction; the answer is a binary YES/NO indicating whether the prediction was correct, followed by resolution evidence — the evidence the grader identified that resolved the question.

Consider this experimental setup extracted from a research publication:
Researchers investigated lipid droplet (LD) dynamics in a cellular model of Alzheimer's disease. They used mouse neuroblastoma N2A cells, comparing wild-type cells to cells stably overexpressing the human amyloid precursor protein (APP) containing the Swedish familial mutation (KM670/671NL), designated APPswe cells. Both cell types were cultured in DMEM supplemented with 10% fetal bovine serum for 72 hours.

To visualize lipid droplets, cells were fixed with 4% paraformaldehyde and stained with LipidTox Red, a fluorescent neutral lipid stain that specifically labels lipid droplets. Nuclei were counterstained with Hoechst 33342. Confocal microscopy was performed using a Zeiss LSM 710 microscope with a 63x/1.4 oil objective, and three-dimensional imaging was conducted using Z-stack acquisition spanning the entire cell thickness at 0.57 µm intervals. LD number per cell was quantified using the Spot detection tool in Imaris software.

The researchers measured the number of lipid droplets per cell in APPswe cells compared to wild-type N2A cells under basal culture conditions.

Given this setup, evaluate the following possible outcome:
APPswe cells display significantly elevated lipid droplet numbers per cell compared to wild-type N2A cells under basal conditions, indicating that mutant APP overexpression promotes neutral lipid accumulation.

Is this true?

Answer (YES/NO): NO